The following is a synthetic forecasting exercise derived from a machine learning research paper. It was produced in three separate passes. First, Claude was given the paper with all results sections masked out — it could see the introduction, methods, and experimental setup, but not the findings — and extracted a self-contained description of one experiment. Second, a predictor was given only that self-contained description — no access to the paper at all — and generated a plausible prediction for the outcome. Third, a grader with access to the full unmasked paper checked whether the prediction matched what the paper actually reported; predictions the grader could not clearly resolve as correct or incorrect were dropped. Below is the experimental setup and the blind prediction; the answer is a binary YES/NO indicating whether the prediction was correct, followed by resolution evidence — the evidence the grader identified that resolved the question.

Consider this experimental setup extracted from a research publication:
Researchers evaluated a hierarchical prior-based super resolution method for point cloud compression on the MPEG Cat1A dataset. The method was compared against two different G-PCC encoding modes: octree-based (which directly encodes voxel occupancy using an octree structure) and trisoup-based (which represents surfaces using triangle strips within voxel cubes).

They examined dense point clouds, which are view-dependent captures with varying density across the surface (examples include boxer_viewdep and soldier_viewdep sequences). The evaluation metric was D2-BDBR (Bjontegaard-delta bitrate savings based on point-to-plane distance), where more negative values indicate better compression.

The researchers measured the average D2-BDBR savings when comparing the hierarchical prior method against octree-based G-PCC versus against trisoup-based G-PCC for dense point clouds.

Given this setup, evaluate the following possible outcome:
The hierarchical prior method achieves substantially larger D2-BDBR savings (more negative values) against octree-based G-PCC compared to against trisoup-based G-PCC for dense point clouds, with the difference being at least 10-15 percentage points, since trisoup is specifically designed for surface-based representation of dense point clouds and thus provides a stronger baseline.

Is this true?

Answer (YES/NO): YES